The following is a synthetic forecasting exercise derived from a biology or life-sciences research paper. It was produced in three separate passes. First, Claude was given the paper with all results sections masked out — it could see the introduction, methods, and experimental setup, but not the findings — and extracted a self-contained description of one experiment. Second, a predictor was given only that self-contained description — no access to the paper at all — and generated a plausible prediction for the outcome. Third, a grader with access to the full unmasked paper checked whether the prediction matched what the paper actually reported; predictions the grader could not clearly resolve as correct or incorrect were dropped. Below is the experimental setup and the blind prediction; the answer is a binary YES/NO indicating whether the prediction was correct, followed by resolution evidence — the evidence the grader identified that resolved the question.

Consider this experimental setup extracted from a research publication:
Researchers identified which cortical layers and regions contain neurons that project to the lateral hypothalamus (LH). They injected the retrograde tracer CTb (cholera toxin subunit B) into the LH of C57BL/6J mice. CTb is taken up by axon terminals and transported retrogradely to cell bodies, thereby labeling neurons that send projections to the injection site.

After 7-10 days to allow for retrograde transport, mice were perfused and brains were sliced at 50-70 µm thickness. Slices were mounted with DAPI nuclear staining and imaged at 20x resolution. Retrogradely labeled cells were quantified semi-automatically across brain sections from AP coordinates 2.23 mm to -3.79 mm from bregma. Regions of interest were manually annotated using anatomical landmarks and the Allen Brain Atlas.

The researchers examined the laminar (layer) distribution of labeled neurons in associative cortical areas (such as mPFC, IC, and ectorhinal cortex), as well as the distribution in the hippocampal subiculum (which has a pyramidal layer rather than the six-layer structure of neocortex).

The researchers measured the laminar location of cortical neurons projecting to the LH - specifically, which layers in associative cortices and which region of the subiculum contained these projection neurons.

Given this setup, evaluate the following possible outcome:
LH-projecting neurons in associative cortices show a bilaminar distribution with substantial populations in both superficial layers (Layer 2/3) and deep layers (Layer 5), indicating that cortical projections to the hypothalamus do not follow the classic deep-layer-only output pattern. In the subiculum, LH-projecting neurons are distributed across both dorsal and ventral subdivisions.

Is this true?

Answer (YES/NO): NO